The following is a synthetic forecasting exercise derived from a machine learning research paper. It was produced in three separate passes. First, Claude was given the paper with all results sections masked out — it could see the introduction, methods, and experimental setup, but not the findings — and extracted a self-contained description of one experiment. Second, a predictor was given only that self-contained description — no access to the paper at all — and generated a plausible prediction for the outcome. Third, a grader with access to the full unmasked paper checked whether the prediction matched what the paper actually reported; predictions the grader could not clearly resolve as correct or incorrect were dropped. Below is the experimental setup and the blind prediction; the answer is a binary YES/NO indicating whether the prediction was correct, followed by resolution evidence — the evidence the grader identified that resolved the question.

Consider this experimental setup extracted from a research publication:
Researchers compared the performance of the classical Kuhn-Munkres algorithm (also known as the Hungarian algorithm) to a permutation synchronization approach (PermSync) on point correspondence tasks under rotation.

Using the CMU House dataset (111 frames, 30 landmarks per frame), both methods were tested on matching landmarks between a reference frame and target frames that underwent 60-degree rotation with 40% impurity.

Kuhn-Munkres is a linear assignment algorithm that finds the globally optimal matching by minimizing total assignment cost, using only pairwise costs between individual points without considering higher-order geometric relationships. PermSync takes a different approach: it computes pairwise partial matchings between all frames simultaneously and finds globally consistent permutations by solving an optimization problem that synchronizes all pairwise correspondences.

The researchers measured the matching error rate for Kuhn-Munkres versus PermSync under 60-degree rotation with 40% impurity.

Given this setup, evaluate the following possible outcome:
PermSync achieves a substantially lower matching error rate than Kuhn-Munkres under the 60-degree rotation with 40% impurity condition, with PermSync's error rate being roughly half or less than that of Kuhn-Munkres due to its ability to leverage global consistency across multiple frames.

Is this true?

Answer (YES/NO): NO